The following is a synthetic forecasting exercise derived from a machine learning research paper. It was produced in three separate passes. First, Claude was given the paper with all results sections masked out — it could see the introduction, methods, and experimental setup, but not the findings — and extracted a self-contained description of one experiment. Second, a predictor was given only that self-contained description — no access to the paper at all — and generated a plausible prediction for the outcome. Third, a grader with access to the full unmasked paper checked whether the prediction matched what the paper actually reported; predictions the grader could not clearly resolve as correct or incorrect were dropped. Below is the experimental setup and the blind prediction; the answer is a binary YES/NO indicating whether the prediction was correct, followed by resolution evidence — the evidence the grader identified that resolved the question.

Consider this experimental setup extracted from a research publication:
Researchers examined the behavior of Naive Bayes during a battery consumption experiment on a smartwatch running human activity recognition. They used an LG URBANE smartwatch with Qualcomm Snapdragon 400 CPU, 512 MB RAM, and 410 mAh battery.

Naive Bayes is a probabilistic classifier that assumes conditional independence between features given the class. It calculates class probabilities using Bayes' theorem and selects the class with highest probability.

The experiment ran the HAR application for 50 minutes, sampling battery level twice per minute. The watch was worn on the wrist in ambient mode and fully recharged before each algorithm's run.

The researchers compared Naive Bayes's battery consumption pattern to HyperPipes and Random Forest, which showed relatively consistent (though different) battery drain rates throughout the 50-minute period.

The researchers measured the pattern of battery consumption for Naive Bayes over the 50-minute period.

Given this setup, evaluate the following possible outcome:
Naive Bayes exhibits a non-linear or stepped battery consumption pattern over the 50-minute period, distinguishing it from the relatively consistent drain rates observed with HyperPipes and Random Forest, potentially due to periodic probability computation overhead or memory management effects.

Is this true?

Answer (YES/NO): YES